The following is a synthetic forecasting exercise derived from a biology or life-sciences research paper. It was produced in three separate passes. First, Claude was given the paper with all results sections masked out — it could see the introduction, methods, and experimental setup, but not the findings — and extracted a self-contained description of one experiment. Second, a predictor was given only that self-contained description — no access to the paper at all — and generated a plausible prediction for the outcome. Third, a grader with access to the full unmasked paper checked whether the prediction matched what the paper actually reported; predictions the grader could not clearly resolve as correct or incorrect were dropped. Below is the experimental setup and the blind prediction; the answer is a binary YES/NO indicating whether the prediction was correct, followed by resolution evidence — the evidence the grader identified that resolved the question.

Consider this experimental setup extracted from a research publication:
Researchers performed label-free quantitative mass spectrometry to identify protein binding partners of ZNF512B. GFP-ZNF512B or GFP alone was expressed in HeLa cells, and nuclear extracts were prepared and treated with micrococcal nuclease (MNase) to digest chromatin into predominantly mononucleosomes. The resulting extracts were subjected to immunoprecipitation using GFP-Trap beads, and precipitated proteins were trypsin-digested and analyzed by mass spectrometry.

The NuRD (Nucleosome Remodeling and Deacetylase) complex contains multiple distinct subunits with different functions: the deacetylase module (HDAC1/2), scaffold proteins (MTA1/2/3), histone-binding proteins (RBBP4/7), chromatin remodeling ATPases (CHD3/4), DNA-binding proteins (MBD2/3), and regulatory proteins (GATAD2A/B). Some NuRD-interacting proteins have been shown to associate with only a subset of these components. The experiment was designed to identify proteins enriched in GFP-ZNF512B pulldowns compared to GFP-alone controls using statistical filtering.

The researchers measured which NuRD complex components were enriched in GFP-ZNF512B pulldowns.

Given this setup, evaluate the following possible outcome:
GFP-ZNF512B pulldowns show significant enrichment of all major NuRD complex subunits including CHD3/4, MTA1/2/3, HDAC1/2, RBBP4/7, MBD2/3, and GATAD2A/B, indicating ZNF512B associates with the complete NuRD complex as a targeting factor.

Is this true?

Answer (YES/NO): YES